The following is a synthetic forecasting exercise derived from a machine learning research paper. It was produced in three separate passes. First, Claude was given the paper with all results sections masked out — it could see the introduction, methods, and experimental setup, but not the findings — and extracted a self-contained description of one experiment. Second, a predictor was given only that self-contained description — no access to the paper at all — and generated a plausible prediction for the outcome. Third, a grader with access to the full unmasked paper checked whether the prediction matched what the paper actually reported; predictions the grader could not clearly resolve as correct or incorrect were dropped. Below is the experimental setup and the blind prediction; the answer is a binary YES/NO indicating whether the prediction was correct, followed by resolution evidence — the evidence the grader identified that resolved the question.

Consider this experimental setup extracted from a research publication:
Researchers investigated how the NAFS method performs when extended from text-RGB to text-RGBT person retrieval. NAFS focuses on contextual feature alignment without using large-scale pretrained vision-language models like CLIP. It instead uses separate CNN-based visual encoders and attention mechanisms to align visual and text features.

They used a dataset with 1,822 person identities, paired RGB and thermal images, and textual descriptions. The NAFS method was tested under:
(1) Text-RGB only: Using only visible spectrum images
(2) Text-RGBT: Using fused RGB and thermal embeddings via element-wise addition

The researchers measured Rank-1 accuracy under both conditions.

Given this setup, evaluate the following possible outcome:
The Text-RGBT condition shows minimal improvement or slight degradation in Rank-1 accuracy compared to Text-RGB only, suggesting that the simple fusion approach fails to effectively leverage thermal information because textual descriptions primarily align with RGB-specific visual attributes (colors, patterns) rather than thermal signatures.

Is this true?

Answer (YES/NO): YES